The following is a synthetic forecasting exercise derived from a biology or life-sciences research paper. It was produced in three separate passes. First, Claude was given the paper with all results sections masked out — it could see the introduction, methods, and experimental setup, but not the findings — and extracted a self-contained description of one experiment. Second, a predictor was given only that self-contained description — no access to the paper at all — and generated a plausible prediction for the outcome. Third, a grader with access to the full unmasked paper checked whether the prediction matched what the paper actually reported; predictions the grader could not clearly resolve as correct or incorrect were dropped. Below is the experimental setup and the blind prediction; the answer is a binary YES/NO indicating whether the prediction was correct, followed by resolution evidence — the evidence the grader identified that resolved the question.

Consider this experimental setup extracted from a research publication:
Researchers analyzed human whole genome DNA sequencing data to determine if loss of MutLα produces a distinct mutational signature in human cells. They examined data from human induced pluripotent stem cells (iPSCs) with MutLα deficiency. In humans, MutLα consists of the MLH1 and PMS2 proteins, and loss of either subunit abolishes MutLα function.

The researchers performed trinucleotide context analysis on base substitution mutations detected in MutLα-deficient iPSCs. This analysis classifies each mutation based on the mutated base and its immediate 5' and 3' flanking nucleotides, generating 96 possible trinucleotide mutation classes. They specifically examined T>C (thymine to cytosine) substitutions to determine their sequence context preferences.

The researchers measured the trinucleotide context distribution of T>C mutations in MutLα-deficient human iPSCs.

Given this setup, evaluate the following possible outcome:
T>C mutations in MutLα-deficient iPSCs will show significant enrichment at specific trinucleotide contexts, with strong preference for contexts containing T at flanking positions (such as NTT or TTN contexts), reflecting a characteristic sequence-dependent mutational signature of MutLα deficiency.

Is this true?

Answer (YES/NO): NO